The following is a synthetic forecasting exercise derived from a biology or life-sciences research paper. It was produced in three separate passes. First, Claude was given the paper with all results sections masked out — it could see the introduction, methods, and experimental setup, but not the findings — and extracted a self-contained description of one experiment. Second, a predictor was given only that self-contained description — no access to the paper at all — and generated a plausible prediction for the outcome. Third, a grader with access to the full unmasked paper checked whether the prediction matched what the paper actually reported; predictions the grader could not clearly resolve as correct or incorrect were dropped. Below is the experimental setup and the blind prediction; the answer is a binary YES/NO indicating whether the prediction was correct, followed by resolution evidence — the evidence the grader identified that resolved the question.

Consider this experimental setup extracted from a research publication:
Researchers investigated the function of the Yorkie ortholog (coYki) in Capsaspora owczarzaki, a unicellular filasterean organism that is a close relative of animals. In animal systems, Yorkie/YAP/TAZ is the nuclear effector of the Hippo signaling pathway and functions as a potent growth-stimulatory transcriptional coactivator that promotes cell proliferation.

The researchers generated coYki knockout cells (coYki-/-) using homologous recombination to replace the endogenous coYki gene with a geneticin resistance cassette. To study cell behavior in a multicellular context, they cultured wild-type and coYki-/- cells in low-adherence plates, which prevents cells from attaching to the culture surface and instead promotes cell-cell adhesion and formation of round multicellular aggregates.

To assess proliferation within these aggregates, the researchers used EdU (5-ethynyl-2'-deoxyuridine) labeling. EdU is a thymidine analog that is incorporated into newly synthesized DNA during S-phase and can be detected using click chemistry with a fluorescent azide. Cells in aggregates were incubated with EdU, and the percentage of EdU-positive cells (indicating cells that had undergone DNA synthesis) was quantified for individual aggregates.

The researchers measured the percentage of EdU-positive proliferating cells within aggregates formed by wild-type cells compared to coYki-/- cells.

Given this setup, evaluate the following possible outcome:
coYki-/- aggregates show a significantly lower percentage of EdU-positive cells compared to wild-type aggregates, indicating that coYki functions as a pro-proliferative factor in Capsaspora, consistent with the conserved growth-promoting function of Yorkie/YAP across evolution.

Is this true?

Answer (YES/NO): NO